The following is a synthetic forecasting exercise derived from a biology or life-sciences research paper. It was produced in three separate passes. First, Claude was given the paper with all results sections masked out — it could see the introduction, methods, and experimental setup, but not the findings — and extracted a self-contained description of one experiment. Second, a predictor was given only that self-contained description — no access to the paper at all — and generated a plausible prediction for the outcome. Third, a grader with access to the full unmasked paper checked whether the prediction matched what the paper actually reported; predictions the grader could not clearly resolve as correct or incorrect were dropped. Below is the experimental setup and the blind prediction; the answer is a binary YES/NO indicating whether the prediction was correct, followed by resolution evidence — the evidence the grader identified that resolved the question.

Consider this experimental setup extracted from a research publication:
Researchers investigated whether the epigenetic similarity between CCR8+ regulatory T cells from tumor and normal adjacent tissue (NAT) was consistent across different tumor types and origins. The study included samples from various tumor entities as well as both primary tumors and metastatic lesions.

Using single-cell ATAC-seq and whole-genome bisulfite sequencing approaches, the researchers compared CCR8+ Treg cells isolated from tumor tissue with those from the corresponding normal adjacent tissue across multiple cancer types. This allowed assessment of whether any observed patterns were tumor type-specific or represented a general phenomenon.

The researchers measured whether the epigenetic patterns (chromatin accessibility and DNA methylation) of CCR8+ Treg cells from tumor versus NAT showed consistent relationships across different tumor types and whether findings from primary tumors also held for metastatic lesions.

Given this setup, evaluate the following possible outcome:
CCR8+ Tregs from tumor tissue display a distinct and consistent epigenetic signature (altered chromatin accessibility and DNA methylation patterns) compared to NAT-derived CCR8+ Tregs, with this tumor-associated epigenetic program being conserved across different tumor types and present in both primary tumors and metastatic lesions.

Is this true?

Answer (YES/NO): NO